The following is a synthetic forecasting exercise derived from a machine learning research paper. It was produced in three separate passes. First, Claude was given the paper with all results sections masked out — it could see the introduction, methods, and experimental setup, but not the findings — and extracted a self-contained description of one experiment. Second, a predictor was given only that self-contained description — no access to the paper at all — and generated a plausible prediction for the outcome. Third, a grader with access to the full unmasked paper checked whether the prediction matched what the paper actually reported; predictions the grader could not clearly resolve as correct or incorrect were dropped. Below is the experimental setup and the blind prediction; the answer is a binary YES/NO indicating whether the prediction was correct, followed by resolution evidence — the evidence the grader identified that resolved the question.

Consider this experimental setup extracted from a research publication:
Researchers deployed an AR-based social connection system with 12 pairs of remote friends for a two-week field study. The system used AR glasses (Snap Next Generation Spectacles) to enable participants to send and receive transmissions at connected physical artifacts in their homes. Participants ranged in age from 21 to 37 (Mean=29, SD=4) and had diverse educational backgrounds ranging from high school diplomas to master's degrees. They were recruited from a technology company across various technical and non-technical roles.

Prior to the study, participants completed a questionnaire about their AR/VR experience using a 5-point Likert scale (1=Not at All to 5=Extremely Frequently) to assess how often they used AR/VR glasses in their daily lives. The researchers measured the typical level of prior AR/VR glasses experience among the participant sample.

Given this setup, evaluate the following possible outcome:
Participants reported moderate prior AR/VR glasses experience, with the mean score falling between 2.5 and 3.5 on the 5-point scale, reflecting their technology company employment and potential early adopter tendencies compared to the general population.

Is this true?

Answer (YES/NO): NO